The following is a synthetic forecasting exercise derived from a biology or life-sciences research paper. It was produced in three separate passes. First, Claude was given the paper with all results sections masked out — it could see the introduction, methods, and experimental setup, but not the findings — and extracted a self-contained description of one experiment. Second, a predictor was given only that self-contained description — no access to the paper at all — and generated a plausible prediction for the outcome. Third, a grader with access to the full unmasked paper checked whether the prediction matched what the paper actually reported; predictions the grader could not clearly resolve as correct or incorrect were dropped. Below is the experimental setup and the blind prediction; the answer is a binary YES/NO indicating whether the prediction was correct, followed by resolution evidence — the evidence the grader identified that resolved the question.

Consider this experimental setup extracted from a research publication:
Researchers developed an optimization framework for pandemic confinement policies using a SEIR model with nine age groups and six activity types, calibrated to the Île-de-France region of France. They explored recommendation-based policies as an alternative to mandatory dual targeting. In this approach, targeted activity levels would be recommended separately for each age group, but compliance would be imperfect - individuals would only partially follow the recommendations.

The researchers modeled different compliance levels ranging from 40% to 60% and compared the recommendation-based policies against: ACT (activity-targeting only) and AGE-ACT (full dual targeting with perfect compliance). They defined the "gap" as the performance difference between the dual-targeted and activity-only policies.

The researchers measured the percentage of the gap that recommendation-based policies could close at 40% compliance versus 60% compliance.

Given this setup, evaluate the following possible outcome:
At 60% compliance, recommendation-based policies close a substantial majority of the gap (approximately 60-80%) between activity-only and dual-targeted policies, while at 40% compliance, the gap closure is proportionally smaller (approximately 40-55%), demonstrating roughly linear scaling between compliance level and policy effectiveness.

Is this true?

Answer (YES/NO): NO